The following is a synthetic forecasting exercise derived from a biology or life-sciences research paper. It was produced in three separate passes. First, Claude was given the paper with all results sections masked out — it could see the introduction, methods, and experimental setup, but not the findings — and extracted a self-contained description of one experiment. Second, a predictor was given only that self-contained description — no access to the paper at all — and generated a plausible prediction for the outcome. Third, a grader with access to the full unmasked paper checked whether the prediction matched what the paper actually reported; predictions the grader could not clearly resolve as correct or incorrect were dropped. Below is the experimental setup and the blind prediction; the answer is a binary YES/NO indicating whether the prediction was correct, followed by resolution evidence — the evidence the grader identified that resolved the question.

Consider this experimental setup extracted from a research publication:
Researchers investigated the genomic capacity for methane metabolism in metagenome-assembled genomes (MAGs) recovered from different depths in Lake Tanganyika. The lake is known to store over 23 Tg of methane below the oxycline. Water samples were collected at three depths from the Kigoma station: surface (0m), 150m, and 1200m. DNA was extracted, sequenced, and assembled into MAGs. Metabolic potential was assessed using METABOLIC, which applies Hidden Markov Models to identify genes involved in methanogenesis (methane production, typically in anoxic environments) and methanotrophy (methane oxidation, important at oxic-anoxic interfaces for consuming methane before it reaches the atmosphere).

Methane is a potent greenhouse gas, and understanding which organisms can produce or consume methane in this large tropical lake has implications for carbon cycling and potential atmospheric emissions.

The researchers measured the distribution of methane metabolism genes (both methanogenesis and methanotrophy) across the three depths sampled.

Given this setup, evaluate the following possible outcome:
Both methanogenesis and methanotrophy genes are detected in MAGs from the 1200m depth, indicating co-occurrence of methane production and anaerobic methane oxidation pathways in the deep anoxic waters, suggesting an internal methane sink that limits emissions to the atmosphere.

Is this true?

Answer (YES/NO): YES